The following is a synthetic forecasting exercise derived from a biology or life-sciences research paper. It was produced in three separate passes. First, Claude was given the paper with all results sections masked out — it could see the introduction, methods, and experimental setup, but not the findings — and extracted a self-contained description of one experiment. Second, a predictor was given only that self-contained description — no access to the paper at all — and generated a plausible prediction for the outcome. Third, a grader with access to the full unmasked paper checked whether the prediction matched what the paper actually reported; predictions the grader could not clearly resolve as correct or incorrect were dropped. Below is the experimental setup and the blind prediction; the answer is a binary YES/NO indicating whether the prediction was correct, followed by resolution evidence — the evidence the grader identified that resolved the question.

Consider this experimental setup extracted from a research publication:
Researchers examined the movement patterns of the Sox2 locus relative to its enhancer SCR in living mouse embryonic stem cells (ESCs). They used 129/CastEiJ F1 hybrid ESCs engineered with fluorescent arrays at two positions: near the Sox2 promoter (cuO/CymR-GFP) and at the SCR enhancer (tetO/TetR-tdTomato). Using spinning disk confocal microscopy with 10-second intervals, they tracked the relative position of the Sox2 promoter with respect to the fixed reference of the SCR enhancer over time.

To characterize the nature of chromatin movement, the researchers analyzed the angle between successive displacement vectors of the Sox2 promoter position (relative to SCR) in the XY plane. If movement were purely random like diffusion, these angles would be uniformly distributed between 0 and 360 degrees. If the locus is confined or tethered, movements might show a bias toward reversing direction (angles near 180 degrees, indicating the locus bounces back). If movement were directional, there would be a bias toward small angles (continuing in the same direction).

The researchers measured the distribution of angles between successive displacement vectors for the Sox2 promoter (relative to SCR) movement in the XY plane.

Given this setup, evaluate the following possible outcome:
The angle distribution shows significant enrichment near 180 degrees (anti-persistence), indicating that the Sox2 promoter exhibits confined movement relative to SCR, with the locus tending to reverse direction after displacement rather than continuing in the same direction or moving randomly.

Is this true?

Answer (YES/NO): YES